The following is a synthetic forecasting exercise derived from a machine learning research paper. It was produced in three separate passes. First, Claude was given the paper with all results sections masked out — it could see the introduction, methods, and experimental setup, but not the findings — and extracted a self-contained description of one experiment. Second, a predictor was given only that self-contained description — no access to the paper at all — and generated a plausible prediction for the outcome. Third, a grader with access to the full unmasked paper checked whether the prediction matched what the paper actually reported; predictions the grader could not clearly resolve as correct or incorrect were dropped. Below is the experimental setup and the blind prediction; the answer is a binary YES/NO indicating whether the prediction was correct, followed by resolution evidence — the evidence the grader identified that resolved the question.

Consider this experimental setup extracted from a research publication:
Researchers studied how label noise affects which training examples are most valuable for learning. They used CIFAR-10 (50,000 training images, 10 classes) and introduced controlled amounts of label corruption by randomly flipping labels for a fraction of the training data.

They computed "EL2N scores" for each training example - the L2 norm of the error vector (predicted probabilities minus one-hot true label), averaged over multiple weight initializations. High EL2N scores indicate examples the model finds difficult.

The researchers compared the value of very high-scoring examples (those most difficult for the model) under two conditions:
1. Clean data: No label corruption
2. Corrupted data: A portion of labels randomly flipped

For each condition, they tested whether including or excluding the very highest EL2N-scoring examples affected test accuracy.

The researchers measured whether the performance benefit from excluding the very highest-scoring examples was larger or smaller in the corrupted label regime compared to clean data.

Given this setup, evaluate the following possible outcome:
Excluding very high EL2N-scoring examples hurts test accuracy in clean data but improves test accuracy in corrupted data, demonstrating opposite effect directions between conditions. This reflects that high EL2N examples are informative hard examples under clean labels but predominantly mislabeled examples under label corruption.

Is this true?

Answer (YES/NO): NO